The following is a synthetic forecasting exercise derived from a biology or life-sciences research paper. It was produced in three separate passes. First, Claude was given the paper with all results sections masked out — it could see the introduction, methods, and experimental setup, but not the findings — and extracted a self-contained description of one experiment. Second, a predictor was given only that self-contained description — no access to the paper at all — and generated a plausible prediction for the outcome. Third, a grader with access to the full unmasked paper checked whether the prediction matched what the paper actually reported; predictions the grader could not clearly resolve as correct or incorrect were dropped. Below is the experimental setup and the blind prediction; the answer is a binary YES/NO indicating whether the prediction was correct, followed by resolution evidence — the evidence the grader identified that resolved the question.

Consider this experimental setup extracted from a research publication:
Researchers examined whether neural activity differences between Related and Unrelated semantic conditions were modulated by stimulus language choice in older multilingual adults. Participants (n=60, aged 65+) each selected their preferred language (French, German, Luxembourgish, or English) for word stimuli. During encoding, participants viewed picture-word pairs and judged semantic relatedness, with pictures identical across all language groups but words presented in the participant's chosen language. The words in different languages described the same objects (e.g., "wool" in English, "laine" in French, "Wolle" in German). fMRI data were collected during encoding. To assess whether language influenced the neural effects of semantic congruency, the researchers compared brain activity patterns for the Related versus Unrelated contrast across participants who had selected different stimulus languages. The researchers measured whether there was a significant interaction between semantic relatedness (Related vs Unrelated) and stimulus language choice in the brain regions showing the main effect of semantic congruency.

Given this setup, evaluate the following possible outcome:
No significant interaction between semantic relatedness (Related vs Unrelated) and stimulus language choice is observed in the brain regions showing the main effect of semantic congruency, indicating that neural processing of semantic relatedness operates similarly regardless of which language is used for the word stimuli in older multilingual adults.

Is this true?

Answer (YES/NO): YES